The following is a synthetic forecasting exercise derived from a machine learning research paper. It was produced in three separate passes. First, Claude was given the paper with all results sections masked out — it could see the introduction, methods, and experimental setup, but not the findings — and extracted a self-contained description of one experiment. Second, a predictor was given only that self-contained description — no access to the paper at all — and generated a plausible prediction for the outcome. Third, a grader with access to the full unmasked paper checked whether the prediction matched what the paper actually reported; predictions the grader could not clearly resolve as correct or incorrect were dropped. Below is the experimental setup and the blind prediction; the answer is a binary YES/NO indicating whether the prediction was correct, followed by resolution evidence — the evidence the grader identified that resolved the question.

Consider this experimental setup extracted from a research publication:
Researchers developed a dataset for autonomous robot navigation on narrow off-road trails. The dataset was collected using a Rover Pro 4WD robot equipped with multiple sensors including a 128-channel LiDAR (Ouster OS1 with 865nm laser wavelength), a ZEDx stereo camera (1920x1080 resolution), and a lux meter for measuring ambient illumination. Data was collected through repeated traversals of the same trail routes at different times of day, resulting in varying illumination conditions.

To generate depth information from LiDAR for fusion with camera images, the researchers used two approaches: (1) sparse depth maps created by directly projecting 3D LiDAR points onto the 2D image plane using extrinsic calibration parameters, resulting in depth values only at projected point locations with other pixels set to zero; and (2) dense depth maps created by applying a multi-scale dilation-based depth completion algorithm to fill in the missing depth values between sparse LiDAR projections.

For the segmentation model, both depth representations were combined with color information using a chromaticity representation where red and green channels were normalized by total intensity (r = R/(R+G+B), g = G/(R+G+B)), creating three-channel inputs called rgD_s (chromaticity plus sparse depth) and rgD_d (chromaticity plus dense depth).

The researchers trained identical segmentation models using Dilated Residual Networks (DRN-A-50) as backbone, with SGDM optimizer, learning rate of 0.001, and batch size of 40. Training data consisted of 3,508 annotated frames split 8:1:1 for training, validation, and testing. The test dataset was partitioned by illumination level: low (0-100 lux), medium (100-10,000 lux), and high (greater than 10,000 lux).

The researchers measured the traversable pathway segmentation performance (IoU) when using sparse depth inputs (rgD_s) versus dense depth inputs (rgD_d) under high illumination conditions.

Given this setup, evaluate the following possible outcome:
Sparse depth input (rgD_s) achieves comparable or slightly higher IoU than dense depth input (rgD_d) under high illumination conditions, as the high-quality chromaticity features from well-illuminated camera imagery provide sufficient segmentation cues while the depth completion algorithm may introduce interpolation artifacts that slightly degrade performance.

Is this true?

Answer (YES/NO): NO